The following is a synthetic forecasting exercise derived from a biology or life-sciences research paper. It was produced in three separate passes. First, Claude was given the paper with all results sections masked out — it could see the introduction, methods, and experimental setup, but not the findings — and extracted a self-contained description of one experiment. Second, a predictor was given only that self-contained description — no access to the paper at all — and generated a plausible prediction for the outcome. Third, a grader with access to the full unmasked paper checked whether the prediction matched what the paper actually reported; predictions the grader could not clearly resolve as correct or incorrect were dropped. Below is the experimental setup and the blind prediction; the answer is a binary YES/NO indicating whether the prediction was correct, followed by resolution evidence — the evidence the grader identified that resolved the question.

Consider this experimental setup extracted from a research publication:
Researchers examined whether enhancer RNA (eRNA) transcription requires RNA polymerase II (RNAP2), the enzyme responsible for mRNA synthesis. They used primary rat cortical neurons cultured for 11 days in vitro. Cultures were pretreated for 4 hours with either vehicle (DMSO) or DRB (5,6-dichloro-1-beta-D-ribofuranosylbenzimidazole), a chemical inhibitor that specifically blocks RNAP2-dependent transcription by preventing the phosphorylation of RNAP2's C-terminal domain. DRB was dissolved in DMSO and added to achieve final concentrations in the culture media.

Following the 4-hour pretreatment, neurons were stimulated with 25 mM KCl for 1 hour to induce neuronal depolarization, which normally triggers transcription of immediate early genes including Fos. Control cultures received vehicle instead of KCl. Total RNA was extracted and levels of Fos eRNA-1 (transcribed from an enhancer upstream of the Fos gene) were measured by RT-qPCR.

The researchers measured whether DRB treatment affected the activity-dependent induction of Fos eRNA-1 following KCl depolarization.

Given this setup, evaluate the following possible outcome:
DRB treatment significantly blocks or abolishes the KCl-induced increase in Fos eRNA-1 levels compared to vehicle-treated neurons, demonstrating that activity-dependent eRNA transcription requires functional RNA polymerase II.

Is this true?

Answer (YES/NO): YES